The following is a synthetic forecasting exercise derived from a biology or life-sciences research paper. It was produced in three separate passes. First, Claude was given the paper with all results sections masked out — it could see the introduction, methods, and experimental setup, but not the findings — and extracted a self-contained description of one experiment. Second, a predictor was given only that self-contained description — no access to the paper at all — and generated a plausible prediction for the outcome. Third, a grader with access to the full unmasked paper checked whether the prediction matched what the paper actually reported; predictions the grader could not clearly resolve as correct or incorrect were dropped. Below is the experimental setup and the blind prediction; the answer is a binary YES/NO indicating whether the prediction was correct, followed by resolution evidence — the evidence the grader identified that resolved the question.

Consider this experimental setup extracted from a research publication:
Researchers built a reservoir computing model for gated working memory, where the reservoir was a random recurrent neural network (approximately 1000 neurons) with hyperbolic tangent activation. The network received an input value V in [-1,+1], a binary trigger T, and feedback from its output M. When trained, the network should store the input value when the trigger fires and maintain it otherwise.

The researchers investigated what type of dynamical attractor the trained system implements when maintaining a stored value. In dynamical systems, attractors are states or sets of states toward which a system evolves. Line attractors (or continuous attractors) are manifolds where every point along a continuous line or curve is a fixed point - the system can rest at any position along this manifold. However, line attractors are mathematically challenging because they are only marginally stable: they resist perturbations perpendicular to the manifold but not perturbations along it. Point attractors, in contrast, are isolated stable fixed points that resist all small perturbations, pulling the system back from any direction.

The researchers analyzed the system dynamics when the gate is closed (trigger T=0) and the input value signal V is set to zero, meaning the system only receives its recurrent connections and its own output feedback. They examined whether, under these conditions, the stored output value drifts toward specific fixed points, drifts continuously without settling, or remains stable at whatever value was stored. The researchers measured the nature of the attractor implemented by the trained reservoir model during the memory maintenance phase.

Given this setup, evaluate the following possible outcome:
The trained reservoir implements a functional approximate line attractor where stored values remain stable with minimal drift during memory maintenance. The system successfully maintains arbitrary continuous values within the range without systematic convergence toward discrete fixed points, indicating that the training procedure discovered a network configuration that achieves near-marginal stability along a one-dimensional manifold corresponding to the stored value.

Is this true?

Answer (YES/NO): YES